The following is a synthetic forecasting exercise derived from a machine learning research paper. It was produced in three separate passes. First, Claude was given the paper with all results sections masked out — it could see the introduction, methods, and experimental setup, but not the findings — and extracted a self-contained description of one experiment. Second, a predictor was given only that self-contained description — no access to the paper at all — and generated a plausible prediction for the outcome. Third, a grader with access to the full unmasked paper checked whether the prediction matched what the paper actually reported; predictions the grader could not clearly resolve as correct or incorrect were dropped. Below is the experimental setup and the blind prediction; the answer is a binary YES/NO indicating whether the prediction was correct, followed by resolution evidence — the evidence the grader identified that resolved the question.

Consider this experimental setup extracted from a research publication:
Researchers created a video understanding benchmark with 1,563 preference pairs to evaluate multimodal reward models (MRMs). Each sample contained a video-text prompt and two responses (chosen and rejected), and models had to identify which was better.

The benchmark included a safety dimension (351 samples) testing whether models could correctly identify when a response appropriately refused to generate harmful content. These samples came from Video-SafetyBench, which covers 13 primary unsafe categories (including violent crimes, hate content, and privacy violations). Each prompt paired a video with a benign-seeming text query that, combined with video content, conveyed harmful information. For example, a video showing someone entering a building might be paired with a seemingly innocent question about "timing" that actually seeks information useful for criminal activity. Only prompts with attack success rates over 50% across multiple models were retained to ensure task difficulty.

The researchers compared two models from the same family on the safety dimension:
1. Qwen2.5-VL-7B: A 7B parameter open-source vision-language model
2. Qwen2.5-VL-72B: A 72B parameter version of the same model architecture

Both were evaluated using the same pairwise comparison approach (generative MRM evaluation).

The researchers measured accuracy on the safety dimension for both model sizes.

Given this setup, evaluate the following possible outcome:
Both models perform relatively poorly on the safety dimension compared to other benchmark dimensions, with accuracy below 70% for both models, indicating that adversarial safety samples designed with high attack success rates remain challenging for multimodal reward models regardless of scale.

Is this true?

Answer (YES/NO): NO